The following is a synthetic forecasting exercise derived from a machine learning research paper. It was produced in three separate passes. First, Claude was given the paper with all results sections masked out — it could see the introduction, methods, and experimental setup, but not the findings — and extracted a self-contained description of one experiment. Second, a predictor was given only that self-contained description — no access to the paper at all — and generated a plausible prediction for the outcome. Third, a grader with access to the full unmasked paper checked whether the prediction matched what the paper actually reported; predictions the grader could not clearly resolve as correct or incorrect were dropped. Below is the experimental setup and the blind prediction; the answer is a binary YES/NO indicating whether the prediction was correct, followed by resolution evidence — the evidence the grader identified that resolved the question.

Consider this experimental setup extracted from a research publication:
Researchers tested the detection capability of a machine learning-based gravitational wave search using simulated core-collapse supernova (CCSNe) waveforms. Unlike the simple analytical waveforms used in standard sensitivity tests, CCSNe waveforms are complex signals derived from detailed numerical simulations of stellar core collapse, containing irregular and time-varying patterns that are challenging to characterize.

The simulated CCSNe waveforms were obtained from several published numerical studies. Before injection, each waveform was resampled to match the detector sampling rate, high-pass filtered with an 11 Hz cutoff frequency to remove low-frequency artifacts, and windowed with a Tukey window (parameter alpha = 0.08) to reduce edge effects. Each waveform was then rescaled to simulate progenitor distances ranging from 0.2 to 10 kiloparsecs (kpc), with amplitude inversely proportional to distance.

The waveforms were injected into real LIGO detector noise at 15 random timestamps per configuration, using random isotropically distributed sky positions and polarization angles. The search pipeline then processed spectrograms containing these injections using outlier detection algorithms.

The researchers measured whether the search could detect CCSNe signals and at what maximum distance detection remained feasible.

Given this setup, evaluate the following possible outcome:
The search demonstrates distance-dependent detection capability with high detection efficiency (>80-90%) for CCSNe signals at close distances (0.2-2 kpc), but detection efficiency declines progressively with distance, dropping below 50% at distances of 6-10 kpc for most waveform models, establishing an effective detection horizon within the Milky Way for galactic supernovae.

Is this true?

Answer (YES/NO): NO